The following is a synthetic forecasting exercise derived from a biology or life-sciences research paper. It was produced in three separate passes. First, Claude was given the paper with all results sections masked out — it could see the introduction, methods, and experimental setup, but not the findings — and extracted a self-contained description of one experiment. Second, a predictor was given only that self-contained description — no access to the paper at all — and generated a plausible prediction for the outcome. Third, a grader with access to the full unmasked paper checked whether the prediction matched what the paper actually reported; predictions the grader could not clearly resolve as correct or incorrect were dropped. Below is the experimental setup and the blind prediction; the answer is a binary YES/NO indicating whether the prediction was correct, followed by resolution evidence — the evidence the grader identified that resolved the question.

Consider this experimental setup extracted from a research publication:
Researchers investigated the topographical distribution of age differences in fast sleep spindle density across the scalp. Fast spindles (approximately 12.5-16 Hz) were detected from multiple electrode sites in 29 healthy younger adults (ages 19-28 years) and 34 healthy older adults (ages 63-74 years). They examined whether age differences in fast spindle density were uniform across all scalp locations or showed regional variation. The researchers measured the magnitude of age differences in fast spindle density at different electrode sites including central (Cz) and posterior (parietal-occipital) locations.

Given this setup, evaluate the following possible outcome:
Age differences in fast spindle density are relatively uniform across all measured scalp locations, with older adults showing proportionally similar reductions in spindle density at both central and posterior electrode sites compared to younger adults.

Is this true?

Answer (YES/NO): NO